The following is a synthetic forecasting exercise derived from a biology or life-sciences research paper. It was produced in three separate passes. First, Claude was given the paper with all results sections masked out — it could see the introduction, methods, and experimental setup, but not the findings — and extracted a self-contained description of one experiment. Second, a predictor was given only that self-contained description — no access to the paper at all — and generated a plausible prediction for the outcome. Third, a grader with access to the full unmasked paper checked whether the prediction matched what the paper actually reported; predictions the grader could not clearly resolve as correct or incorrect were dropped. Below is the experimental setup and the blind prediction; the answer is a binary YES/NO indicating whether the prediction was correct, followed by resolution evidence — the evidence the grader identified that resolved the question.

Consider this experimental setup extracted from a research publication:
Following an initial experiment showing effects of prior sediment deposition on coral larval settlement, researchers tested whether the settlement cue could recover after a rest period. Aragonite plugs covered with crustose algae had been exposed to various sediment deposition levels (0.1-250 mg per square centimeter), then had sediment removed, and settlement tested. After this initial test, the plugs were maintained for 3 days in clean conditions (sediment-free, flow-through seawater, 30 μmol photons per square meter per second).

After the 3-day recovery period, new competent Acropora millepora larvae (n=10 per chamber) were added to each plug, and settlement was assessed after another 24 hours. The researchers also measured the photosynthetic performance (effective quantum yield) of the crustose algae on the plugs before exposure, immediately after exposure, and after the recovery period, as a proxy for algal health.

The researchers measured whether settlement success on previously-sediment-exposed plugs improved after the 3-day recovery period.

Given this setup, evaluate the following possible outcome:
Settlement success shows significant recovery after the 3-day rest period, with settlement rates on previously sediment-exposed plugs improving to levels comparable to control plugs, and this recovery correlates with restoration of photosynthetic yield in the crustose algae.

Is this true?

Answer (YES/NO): NO